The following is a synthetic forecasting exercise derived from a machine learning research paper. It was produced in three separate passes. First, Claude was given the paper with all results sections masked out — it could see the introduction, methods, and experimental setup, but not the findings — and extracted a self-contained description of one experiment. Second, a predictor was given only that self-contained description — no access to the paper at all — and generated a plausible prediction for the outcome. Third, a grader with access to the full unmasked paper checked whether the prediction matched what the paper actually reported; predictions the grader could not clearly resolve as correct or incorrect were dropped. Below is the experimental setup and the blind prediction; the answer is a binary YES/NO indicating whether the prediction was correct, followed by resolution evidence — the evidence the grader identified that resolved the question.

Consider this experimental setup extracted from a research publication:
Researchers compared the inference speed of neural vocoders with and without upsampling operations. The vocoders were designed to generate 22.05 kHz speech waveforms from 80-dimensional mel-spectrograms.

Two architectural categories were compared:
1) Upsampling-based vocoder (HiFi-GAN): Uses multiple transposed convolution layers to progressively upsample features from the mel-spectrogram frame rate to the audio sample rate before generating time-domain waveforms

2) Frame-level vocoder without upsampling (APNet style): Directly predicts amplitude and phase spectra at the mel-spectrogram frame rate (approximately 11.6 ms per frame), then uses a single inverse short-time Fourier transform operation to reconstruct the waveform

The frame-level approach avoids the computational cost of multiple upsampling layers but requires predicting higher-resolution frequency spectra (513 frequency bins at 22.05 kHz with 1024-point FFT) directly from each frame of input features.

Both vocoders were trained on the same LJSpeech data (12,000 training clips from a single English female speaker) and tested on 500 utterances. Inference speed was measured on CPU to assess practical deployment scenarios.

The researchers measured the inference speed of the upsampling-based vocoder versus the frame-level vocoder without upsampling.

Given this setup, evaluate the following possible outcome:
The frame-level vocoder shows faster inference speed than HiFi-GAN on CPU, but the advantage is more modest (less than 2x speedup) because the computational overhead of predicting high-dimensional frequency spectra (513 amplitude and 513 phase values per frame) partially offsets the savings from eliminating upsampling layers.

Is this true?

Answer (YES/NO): NO